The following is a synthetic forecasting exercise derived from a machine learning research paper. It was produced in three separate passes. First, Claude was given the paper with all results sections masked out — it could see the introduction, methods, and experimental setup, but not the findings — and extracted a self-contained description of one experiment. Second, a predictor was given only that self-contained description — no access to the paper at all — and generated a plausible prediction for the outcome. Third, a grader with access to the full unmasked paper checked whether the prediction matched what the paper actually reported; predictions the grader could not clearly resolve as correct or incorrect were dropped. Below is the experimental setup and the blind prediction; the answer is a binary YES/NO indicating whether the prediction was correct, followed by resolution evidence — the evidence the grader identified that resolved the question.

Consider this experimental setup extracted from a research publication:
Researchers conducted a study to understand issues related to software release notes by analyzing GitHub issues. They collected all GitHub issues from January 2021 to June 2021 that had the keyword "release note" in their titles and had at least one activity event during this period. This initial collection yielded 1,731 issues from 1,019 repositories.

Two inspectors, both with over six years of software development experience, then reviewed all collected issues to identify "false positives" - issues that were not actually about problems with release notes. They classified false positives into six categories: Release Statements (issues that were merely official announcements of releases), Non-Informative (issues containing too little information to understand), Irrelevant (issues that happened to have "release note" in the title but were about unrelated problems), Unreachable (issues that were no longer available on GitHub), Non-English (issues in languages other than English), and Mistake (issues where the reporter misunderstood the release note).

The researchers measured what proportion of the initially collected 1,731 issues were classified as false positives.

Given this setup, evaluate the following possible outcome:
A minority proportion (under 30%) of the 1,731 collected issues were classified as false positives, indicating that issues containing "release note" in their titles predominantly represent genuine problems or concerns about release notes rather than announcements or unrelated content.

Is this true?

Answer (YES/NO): NO